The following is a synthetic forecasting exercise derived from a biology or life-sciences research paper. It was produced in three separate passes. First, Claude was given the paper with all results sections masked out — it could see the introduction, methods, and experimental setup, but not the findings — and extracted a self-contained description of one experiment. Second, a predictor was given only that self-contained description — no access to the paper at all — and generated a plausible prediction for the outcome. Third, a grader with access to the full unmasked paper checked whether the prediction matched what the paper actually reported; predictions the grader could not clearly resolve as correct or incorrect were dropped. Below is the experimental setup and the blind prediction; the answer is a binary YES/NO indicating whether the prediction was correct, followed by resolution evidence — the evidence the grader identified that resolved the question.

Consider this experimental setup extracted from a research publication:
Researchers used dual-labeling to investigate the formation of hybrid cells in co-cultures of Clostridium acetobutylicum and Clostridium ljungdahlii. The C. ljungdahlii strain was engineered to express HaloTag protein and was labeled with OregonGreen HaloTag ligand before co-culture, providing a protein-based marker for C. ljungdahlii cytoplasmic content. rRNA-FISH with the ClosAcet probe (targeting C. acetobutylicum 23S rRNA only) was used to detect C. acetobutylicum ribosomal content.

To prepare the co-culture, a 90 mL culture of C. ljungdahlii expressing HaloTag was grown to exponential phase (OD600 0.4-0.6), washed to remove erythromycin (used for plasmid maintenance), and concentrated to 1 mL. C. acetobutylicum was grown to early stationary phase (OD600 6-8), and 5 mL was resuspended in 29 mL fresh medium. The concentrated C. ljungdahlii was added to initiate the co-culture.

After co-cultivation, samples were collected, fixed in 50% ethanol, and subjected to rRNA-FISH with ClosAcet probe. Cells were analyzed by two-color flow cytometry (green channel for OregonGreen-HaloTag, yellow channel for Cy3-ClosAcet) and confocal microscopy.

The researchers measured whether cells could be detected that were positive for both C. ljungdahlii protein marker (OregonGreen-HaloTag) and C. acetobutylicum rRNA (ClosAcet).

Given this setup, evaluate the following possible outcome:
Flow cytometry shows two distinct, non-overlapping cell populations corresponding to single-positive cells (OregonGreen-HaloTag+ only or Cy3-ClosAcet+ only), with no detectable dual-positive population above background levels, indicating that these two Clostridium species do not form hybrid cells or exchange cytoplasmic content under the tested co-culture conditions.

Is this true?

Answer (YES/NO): NO